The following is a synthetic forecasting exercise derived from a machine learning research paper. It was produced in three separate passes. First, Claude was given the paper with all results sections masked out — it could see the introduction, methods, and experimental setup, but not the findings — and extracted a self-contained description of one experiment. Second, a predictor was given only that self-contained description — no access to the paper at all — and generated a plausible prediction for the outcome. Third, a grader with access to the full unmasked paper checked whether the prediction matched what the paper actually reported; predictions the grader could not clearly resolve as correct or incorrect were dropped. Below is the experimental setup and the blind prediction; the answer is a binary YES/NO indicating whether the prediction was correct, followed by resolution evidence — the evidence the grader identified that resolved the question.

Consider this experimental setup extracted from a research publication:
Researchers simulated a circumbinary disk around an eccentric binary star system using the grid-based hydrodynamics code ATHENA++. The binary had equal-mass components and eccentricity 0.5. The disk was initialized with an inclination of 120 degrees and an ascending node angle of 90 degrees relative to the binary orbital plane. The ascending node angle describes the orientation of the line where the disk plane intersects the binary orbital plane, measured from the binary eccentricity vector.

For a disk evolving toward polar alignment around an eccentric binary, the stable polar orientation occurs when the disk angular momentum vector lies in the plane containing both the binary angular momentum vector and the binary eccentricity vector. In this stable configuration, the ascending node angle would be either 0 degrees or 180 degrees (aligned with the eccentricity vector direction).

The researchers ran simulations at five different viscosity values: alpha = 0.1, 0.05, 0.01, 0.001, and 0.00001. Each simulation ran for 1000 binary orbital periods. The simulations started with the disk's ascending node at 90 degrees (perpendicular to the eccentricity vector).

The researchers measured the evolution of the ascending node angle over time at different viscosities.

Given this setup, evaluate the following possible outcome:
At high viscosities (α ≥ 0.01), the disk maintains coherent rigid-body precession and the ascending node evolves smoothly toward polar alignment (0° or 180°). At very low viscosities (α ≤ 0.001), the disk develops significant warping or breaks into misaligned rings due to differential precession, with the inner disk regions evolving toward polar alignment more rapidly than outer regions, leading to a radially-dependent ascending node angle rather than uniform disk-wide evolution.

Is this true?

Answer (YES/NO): NO